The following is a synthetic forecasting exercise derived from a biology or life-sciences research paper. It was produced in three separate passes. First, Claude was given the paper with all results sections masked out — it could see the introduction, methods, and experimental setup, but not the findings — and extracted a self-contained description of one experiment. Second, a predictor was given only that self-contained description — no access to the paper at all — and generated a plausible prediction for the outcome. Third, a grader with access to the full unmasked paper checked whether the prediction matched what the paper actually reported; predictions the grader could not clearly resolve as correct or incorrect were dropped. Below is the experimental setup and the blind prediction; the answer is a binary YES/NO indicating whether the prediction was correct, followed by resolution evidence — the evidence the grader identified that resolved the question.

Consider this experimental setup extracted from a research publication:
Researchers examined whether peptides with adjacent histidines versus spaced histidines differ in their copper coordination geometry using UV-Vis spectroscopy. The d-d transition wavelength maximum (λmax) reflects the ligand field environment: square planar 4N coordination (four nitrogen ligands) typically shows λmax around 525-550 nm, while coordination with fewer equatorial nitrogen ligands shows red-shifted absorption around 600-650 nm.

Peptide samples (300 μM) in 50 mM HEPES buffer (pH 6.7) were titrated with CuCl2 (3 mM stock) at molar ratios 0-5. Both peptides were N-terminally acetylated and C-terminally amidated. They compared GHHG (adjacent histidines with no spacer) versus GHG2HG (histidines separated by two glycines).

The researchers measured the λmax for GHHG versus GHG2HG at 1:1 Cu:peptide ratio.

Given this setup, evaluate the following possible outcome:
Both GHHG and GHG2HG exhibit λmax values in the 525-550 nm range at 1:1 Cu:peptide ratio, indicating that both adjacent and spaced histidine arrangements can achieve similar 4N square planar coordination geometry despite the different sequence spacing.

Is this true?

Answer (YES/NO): NO